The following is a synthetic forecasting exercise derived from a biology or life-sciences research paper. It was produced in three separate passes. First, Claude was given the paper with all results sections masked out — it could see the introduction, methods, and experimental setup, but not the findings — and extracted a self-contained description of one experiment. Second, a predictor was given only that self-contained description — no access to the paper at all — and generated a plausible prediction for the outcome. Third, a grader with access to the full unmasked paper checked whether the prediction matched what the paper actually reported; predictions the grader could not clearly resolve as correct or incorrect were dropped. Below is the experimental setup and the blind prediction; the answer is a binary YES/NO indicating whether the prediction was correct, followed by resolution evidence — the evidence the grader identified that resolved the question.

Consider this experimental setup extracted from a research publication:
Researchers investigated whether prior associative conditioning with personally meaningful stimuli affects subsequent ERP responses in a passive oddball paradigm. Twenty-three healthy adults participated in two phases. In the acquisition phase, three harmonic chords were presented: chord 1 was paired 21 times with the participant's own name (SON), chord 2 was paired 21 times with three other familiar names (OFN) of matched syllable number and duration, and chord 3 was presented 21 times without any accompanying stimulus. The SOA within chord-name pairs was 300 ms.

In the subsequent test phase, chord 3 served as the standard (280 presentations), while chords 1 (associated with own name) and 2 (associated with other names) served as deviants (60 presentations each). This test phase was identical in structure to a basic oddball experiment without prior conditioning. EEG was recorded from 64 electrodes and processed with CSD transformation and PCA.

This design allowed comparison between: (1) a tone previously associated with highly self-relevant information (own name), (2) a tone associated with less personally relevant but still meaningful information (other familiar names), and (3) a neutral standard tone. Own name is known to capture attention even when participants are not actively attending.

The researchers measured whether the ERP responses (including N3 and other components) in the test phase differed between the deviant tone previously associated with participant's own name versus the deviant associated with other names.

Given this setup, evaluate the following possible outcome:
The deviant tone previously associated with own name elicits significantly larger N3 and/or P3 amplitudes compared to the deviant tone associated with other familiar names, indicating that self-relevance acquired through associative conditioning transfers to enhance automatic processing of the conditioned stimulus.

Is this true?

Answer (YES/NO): NO